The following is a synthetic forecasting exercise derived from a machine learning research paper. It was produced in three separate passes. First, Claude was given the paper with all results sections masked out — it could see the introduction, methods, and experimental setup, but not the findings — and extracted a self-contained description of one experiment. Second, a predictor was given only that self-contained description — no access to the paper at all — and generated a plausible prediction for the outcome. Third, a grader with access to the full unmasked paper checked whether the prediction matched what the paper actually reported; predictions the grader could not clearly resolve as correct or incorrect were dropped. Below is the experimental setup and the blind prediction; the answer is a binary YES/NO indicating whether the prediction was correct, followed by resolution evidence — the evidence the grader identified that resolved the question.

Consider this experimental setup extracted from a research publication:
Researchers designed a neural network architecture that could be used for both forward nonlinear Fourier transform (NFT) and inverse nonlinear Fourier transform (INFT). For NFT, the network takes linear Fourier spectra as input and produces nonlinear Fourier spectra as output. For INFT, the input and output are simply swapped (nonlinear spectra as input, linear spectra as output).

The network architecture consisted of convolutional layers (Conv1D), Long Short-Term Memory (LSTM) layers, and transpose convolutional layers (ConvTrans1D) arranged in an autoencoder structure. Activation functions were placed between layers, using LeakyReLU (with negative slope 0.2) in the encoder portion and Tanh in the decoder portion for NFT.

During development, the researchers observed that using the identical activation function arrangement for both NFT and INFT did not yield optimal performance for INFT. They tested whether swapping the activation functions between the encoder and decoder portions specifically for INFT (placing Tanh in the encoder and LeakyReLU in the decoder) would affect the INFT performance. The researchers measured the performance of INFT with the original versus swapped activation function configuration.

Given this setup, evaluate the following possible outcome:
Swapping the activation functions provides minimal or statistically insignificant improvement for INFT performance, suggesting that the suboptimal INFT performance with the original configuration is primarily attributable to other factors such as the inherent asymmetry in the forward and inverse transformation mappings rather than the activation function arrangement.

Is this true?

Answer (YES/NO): NO